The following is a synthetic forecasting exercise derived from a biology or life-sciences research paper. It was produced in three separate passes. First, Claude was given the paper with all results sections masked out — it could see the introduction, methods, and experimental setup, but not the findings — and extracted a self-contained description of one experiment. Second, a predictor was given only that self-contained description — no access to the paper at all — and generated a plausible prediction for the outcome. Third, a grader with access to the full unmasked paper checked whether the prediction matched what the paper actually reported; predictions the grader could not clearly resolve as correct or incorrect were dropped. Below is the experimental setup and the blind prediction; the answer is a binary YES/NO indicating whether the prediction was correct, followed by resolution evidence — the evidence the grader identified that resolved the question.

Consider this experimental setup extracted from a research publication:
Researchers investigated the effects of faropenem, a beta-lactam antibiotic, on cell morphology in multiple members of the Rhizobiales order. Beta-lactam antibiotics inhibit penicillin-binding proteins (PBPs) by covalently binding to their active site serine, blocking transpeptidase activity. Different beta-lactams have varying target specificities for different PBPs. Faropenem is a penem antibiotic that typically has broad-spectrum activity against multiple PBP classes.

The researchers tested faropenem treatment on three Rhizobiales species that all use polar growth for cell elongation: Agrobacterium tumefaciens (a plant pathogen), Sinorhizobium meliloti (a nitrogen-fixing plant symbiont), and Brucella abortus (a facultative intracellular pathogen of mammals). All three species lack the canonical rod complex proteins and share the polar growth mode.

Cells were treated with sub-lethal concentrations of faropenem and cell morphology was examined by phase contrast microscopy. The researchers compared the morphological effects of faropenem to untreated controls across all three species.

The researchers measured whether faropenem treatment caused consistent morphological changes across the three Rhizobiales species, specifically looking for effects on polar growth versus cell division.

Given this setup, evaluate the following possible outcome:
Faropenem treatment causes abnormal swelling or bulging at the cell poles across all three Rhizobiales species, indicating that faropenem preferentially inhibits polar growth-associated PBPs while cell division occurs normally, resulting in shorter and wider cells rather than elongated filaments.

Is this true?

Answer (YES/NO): YES